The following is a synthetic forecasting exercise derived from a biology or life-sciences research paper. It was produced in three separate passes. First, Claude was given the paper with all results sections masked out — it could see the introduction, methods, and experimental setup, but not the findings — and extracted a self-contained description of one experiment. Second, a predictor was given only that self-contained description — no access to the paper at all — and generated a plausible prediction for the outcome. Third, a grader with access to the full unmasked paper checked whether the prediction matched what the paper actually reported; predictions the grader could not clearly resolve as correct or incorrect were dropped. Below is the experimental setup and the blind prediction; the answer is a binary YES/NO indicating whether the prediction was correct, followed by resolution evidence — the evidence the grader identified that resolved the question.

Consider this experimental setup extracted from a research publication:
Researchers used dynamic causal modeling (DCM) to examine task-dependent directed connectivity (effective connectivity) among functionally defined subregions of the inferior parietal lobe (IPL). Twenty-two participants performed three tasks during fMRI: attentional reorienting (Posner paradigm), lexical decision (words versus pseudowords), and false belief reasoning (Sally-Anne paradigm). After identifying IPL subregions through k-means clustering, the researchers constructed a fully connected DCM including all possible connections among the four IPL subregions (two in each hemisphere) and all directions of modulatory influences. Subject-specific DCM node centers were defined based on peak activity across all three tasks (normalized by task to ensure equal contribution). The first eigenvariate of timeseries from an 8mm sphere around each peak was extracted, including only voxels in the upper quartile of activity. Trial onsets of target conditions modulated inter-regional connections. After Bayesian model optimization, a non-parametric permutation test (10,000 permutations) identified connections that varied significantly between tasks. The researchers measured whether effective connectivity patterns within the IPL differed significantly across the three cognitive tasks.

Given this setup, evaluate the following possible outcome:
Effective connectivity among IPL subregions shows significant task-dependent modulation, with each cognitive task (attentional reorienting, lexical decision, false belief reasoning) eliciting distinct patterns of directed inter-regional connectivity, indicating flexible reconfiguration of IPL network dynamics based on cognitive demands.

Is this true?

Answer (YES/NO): YES